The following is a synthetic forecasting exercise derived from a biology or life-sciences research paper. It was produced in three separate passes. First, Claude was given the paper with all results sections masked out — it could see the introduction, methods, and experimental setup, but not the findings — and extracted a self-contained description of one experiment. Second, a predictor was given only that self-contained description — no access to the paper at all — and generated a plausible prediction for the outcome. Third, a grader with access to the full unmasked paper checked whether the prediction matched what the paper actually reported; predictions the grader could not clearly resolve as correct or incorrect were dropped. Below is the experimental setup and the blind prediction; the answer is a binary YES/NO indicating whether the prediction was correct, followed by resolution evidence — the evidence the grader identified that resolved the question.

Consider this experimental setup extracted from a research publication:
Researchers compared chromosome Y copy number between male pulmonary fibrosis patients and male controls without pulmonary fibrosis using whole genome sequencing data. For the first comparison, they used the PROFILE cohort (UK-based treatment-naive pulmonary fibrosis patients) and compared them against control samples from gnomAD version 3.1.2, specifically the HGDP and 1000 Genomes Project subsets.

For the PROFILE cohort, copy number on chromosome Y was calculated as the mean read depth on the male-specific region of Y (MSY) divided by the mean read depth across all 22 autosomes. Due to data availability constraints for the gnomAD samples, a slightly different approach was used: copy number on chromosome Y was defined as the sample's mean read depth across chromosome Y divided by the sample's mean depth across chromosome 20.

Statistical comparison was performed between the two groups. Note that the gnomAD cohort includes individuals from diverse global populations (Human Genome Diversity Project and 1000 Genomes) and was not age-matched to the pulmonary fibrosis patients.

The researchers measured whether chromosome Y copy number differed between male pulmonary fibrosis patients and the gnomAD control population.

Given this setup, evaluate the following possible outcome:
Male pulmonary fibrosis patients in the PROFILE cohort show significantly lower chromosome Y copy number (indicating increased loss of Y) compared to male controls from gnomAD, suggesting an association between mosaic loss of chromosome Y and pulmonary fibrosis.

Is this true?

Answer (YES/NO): YES